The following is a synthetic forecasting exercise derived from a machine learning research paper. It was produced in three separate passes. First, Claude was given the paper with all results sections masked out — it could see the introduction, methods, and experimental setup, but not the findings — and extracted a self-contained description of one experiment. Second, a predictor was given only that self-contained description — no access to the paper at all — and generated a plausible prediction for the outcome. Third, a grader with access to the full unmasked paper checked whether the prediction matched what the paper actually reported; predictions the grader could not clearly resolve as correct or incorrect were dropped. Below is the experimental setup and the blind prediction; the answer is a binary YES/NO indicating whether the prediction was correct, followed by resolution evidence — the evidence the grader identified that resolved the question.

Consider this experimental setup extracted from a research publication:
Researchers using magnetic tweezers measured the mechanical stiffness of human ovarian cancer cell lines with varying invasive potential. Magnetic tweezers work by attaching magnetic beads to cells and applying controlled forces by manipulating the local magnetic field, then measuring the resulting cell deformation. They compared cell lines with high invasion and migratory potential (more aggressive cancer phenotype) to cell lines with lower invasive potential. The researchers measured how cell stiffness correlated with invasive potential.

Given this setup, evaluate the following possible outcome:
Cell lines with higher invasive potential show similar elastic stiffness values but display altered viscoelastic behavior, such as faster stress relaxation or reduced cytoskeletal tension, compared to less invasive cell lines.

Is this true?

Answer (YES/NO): NO